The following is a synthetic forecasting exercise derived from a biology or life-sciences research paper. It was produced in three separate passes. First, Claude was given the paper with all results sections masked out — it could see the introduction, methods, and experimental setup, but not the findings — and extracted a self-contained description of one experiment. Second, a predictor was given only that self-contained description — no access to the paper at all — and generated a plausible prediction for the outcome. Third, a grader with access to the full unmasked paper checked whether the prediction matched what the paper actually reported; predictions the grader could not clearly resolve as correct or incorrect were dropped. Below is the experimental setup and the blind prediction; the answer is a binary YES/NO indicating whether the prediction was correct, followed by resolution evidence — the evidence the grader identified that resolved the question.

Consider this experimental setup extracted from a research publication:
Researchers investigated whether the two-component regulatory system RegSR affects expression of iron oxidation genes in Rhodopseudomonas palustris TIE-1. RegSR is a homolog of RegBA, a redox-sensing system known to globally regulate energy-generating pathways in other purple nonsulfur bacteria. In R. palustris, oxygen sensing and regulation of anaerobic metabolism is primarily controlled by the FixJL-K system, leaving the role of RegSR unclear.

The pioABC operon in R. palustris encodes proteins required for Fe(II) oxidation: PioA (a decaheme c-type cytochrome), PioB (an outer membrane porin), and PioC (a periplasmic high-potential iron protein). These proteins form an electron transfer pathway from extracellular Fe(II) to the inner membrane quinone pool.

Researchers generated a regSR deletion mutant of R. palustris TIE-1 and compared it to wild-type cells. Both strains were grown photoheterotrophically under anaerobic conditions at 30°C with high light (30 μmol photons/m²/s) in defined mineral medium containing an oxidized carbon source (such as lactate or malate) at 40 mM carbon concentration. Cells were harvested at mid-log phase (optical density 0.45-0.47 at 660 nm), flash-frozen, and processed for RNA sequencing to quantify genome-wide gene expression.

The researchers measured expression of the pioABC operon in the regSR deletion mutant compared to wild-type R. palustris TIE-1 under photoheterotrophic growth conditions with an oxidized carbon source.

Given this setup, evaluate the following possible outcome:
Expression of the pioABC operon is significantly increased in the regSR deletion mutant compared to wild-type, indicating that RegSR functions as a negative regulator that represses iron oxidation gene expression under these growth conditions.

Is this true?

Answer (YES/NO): NO